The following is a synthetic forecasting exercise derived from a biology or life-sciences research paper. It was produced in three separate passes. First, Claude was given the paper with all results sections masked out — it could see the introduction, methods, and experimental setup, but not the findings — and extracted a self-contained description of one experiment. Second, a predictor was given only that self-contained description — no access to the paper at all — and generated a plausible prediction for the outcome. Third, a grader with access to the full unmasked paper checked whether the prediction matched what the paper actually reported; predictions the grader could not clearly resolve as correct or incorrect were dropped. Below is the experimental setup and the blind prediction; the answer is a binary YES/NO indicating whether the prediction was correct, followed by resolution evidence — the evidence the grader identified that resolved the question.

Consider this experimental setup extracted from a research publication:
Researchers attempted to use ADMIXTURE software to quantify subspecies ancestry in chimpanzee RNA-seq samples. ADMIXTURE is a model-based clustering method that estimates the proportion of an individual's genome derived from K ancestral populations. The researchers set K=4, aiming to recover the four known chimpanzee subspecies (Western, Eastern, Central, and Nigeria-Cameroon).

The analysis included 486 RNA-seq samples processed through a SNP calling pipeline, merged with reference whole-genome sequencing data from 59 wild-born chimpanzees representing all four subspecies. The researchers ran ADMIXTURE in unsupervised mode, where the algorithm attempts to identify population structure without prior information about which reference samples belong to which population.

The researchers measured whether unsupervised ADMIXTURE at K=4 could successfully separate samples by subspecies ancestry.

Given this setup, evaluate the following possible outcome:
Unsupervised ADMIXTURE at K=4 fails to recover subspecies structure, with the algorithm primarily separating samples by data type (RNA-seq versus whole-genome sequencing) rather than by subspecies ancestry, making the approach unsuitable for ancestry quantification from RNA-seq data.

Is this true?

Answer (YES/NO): NO